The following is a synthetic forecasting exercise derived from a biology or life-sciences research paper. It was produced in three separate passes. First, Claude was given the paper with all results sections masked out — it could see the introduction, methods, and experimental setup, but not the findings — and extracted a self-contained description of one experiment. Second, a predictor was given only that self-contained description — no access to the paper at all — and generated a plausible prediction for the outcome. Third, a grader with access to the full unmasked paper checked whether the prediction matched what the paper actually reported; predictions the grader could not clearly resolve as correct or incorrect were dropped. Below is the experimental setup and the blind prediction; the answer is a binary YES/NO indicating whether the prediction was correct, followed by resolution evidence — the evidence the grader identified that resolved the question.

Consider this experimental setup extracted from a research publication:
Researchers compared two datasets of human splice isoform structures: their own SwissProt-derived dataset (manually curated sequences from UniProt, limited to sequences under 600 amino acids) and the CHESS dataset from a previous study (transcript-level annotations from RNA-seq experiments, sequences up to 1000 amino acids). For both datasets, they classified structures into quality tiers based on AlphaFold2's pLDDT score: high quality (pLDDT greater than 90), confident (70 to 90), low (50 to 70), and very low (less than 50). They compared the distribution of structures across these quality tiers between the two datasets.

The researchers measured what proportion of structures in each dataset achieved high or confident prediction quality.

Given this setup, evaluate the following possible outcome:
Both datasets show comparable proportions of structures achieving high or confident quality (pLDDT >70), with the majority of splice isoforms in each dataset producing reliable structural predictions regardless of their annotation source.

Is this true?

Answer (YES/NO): NO